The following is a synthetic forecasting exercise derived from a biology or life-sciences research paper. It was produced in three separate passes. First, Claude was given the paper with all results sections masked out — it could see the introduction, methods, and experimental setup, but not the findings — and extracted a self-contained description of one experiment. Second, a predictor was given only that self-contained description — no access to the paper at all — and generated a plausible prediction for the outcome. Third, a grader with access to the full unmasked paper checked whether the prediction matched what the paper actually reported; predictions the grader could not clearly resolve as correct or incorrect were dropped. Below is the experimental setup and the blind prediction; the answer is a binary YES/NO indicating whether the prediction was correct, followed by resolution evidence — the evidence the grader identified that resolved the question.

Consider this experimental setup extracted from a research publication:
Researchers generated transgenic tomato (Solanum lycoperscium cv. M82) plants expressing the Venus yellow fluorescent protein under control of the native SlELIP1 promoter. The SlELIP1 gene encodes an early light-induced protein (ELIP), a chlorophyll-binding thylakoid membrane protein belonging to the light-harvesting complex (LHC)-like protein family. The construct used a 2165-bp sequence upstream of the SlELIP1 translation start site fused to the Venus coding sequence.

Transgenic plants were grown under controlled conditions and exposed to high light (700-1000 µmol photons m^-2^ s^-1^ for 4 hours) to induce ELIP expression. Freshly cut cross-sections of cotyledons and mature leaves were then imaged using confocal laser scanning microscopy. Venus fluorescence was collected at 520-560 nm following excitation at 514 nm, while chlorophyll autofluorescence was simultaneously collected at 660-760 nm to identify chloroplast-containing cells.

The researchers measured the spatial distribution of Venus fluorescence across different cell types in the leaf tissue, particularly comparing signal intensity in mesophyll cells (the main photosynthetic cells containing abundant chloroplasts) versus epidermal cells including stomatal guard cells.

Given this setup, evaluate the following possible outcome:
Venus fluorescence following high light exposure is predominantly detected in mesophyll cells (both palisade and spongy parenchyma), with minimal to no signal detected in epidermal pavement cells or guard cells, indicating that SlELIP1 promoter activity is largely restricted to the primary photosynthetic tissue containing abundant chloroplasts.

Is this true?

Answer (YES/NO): NO